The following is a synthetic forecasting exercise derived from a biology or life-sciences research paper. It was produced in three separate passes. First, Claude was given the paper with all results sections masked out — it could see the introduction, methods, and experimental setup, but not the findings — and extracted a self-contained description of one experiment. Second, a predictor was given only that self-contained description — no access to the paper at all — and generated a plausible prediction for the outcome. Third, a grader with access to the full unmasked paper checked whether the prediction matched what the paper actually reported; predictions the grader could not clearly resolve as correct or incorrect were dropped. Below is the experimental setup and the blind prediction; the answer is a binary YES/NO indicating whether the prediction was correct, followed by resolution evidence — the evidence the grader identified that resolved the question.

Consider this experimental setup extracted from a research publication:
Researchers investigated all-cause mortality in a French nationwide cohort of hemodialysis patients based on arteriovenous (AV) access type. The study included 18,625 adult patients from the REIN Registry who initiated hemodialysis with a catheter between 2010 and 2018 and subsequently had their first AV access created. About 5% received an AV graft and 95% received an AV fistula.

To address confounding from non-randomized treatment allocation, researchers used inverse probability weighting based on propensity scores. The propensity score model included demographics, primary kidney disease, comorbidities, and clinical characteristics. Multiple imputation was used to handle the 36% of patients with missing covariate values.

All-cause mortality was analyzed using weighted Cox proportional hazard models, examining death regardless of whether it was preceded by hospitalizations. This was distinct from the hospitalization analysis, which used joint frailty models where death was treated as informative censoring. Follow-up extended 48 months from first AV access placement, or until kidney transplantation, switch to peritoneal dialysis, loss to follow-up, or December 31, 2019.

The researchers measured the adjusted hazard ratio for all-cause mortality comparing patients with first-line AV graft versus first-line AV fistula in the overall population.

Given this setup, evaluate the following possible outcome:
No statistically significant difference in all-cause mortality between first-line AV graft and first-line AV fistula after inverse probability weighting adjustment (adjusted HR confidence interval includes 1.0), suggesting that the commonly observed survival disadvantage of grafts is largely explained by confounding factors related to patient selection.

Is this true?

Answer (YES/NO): YES